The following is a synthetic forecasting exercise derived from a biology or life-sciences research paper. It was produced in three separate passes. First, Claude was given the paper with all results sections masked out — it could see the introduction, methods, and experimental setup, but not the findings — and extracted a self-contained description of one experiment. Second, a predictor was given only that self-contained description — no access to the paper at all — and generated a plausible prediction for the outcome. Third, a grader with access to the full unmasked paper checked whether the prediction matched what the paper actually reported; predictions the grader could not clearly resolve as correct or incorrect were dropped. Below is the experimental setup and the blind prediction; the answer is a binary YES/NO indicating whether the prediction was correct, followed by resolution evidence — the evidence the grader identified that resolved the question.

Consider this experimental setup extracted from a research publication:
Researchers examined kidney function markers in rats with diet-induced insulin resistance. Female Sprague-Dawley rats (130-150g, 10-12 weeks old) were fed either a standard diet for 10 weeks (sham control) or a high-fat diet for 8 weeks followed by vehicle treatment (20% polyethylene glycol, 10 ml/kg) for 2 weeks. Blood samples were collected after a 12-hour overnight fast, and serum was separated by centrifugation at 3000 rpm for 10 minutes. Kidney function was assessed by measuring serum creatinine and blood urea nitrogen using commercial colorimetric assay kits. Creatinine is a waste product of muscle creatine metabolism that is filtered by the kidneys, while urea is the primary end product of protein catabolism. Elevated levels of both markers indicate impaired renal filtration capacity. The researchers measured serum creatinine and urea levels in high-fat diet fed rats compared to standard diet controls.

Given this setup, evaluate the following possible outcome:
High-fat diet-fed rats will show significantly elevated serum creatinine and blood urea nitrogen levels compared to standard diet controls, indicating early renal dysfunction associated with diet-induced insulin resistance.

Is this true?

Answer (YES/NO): YES